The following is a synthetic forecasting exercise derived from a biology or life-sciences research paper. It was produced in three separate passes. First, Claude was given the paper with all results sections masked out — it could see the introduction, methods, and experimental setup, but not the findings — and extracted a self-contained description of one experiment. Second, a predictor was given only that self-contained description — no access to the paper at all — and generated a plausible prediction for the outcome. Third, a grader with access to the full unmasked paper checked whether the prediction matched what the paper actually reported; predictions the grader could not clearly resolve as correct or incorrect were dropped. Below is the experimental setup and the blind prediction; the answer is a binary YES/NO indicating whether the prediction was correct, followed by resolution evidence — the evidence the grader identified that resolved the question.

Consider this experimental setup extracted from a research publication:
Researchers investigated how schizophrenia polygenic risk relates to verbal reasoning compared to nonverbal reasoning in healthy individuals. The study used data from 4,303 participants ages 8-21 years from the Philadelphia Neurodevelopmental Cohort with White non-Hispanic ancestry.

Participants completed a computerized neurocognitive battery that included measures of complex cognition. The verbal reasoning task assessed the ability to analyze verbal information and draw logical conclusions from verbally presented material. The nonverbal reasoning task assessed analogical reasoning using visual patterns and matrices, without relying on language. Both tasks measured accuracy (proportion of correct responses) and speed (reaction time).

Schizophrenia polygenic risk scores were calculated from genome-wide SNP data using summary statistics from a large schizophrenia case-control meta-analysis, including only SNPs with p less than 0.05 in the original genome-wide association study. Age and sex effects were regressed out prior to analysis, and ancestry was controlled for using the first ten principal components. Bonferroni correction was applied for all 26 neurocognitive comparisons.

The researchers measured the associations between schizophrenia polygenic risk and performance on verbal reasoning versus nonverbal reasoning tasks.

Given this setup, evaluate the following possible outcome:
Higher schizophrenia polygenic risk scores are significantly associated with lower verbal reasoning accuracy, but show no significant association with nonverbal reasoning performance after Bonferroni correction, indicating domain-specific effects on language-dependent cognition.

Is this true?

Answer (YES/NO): NO